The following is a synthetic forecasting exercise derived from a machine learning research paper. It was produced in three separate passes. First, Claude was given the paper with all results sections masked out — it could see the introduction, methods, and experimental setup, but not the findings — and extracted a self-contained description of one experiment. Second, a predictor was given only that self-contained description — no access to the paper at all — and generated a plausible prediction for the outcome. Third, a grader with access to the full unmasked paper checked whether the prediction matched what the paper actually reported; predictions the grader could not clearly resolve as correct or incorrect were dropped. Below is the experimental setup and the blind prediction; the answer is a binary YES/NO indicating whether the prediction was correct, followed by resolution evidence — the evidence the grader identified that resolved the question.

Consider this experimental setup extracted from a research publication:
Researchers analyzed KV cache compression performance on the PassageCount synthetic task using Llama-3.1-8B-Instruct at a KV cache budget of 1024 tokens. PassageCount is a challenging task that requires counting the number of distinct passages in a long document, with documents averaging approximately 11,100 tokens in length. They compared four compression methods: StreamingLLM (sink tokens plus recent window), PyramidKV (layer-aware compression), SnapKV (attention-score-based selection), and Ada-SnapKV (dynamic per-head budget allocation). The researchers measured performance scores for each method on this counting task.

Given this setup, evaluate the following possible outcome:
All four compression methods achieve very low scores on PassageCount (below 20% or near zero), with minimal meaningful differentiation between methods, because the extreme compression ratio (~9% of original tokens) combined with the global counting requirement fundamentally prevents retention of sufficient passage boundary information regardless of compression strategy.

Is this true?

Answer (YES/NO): NO